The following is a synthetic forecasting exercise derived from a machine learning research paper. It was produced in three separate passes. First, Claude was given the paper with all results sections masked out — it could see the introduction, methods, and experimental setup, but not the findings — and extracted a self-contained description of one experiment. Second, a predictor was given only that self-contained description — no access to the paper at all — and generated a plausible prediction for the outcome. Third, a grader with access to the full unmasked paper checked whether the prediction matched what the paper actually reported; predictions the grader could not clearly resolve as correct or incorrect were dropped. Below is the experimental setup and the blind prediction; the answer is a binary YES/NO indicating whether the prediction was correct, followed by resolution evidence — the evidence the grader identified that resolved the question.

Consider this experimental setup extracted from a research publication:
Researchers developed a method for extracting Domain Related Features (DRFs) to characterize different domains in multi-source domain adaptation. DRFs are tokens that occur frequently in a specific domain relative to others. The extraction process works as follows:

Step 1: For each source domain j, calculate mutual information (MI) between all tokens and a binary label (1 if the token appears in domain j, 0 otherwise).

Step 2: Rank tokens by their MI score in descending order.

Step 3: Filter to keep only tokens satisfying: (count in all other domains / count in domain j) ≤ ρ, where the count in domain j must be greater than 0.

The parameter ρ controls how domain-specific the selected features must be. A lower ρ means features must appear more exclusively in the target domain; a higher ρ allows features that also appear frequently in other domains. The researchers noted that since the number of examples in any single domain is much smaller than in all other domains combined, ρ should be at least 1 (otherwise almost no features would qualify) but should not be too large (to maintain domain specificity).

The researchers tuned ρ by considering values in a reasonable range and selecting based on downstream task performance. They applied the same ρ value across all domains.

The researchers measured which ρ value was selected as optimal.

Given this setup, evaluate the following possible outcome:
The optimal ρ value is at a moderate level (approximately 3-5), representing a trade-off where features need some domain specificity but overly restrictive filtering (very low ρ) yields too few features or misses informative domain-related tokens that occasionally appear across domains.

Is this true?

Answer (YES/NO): NO